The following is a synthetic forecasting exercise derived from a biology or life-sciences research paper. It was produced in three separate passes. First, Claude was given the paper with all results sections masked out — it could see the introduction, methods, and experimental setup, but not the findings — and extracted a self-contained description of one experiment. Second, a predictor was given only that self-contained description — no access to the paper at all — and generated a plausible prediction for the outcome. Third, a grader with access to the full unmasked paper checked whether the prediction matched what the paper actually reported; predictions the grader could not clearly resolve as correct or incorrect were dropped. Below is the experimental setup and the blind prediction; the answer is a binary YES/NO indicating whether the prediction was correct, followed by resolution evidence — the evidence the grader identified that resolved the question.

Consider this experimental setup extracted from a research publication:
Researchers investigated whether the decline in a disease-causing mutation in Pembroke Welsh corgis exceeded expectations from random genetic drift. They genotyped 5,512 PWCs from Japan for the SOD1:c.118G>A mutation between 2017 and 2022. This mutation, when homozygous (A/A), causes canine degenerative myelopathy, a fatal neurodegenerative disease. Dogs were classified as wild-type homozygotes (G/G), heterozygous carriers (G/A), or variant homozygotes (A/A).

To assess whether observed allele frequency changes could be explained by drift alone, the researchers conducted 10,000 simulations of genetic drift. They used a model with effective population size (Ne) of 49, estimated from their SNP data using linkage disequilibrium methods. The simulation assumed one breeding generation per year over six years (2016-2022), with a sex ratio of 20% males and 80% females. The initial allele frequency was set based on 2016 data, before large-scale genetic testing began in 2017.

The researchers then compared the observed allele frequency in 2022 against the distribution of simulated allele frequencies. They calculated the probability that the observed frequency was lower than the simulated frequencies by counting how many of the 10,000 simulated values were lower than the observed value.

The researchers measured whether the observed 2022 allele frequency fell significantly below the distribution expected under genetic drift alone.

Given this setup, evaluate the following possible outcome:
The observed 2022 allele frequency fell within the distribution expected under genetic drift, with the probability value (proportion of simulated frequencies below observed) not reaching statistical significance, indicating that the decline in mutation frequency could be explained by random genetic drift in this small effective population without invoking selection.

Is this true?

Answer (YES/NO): NO